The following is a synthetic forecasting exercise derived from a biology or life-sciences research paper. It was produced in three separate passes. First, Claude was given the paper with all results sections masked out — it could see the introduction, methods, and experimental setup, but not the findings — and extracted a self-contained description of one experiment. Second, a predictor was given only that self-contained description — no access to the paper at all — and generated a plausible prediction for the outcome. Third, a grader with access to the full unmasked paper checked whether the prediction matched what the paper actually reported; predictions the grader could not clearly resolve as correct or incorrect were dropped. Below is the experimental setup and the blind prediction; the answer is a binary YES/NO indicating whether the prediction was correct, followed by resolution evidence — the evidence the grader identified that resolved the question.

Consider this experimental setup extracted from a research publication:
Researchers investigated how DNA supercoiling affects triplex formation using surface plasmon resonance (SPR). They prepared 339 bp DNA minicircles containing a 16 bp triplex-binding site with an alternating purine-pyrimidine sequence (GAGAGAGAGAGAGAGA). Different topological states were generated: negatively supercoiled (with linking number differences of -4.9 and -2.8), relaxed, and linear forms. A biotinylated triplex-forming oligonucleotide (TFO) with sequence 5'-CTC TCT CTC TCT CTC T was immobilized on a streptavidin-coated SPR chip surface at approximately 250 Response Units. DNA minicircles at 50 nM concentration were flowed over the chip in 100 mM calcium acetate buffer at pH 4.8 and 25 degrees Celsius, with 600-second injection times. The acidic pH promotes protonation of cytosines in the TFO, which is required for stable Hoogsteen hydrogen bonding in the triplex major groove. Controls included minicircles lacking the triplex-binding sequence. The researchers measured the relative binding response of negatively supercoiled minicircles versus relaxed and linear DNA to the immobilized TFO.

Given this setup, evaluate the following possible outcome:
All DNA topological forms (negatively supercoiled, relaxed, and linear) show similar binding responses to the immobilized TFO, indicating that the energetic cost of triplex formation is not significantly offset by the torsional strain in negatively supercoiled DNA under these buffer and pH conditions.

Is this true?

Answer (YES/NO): YES